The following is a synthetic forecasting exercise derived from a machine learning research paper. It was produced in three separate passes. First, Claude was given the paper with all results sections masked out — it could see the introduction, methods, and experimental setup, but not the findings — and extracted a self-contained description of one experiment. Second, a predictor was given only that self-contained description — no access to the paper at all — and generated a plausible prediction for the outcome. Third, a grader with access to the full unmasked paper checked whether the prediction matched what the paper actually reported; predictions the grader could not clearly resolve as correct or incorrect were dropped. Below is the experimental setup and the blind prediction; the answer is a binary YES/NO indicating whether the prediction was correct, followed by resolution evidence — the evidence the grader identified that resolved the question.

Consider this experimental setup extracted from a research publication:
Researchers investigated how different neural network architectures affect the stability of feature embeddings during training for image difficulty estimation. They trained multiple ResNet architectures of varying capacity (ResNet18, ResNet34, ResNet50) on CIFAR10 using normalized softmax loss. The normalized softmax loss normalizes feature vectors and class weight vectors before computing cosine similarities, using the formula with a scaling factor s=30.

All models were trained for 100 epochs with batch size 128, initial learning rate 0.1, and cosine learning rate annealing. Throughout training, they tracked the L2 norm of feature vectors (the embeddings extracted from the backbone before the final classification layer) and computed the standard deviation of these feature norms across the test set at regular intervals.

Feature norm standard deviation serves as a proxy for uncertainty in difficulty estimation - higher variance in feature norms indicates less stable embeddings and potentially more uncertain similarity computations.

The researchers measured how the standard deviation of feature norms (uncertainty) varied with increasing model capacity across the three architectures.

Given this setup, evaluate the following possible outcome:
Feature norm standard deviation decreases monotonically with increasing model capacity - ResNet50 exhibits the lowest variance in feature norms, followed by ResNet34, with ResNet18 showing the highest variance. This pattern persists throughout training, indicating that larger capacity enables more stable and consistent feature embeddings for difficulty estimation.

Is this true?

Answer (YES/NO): NO